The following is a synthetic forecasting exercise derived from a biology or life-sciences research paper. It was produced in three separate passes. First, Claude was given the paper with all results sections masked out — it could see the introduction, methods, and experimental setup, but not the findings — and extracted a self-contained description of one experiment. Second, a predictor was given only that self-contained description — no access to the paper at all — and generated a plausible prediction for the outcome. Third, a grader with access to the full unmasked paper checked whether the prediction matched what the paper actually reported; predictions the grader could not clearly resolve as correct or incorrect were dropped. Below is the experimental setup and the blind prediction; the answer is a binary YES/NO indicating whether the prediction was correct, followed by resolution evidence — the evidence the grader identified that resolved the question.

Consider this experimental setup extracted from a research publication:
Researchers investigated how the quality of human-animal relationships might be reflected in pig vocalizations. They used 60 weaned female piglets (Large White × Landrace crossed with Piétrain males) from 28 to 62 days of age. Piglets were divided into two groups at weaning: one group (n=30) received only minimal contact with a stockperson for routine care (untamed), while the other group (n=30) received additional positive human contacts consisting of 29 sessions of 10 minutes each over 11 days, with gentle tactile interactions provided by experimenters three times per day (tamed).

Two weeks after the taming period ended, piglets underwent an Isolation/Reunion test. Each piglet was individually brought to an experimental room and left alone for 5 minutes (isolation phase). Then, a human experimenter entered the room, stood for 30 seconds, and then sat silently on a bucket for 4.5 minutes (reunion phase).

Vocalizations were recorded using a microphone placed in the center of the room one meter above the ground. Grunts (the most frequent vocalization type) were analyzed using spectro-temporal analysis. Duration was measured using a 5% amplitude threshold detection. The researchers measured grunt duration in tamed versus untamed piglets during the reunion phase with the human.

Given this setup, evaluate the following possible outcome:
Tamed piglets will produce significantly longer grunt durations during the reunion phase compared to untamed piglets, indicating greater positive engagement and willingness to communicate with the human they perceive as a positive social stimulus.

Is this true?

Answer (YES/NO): NO